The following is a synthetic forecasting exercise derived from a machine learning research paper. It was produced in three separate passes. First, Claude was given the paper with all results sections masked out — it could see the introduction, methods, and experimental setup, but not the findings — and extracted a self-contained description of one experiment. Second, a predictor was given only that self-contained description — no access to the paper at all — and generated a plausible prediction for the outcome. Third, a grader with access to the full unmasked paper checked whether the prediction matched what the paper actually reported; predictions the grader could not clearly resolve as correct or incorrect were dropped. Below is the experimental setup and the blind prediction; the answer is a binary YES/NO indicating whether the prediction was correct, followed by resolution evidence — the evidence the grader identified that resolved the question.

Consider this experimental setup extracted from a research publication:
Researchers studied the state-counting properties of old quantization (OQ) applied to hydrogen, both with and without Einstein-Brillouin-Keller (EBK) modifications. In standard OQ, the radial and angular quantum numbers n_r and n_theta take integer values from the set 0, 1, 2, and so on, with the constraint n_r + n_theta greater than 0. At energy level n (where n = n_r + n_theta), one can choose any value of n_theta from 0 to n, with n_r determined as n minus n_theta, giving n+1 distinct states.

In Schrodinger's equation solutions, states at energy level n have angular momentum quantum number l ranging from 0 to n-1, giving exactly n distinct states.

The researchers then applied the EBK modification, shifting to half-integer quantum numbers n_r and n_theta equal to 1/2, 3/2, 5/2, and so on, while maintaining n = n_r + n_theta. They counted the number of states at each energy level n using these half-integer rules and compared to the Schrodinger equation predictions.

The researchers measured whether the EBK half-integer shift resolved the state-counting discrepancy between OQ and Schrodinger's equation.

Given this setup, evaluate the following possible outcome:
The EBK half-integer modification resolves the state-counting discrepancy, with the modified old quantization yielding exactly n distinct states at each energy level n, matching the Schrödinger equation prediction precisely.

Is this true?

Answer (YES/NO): YES